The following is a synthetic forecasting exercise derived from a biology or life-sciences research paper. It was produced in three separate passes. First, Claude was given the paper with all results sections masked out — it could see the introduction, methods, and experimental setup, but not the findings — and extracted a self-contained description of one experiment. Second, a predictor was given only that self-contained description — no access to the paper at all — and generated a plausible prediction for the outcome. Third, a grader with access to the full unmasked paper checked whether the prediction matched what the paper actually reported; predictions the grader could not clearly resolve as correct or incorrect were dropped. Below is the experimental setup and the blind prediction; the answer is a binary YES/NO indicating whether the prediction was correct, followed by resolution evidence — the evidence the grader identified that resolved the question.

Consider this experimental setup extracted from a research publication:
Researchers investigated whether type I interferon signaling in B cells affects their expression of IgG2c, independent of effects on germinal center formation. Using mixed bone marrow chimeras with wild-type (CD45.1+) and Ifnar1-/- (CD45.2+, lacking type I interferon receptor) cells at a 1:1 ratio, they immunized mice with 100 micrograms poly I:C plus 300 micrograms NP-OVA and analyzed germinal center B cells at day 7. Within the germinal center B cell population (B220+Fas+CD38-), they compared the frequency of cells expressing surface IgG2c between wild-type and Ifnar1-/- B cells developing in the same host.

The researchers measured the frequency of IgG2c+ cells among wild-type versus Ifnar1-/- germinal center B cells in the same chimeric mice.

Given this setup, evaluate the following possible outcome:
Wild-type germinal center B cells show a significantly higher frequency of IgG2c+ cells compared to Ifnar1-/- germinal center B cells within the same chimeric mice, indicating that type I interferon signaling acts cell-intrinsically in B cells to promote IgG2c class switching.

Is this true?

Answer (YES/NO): YES